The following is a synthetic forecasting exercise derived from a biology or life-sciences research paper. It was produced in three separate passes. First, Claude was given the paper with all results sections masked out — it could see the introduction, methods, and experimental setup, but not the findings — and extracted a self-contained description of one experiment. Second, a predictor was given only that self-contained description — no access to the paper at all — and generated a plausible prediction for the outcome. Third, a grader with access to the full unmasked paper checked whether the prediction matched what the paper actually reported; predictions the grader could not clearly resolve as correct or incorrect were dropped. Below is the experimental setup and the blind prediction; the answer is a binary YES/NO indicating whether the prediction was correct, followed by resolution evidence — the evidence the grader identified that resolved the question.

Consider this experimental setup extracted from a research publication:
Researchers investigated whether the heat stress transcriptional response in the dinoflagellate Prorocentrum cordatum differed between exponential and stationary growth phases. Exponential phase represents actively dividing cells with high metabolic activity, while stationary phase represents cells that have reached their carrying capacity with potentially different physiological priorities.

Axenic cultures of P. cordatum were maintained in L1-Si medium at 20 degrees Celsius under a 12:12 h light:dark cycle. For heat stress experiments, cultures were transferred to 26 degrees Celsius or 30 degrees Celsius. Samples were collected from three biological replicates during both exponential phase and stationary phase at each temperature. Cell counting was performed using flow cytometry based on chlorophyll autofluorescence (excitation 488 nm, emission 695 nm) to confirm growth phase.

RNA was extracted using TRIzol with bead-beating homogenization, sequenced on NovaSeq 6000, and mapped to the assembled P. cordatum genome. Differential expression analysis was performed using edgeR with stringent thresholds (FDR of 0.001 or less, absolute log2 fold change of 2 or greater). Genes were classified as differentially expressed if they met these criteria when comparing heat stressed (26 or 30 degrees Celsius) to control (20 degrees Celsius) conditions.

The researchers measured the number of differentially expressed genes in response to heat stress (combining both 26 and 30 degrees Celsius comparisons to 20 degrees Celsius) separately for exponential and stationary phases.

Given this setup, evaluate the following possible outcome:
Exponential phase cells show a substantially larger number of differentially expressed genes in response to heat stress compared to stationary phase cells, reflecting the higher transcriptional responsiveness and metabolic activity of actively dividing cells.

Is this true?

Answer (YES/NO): NO